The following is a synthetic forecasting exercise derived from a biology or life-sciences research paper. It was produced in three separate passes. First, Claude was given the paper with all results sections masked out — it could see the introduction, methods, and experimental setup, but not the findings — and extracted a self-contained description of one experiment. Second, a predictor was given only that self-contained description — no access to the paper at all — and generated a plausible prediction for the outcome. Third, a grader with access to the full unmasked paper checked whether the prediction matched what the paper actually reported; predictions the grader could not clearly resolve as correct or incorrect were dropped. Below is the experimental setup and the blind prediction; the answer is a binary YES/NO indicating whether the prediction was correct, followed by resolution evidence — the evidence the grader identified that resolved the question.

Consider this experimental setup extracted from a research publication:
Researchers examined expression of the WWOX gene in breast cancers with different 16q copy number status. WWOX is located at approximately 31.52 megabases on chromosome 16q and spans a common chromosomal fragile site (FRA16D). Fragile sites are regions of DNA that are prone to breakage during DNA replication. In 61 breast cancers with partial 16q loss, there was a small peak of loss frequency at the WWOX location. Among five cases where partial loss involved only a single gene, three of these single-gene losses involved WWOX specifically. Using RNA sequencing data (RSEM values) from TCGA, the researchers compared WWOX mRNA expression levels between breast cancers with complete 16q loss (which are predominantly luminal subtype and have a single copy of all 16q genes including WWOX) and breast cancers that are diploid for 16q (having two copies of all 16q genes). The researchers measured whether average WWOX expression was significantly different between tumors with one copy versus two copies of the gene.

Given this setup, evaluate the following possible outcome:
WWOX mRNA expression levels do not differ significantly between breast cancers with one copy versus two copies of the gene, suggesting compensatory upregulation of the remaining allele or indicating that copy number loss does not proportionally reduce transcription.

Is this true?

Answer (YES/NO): YES